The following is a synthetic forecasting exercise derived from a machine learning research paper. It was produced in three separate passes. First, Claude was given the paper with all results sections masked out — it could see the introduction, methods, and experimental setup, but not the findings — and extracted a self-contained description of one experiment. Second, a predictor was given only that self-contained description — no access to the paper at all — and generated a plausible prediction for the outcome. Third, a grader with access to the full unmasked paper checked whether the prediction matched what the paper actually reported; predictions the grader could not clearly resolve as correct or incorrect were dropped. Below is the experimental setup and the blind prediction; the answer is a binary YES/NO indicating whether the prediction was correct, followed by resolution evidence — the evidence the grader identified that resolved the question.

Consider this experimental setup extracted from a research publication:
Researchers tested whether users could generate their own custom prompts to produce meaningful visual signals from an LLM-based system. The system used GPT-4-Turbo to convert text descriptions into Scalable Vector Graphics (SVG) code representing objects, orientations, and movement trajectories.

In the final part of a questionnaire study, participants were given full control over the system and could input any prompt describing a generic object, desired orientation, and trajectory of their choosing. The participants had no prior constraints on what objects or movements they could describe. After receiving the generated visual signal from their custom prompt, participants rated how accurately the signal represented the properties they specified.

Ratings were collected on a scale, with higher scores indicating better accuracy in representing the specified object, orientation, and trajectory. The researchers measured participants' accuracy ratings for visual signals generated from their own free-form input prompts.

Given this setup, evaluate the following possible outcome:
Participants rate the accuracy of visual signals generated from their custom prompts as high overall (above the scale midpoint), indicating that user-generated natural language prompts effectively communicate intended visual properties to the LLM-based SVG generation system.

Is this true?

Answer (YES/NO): YES